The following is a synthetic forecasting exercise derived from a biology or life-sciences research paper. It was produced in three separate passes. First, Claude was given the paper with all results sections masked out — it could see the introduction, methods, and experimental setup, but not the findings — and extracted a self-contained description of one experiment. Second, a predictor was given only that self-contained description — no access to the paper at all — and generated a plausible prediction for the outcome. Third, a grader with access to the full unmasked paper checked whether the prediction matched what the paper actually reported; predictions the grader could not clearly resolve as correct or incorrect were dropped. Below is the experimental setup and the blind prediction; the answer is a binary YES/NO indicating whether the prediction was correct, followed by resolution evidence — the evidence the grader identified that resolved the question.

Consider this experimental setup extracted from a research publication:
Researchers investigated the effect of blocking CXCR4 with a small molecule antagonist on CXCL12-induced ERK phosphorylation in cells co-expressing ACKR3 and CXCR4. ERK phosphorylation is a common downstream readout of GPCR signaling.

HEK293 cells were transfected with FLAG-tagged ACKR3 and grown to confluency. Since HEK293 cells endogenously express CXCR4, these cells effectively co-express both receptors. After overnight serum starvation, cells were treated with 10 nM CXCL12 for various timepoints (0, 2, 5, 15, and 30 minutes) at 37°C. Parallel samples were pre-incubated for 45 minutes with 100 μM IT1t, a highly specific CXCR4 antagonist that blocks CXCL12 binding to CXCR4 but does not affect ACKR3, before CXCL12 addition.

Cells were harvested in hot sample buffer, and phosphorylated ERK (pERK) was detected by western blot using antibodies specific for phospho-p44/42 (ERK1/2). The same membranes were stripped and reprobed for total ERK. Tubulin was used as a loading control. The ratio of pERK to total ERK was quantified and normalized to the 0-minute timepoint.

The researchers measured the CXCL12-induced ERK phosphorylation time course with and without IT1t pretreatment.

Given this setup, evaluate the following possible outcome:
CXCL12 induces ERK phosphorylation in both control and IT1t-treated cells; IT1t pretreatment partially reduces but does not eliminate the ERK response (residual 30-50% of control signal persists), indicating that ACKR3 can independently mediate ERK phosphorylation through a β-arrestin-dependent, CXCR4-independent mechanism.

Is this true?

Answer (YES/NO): NO